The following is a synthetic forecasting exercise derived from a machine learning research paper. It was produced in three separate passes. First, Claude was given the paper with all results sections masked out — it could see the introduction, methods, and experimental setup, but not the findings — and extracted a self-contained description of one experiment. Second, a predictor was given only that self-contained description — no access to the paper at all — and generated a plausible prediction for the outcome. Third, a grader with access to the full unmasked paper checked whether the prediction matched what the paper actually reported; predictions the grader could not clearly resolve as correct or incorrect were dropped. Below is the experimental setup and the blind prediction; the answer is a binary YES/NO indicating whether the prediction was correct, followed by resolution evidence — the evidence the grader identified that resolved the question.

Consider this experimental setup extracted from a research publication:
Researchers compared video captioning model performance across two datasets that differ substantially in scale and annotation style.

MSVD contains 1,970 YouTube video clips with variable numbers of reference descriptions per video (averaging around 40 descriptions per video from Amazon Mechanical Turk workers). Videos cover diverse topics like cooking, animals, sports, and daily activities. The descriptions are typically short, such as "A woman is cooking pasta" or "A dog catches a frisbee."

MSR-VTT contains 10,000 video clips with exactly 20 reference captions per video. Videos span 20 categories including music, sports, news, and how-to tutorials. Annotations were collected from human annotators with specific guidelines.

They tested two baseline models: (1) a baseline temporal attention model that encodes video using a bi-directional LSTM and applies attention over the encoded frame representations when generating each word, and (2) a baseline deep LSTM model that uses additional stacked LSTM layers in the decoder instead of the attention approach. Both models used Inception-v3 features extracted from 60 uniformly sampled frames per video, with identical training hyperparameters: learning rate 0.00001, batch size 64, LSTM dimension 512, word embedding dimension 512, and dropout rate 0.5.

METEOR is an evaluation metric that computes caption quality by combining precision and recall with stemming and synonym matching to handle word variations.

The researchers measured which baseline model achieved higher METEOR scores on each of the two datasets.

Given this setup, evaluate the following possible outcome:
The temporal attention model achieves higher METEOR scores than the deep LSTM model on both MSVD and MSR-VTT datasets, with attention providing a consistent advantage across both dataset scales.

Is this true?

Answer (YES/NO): NO